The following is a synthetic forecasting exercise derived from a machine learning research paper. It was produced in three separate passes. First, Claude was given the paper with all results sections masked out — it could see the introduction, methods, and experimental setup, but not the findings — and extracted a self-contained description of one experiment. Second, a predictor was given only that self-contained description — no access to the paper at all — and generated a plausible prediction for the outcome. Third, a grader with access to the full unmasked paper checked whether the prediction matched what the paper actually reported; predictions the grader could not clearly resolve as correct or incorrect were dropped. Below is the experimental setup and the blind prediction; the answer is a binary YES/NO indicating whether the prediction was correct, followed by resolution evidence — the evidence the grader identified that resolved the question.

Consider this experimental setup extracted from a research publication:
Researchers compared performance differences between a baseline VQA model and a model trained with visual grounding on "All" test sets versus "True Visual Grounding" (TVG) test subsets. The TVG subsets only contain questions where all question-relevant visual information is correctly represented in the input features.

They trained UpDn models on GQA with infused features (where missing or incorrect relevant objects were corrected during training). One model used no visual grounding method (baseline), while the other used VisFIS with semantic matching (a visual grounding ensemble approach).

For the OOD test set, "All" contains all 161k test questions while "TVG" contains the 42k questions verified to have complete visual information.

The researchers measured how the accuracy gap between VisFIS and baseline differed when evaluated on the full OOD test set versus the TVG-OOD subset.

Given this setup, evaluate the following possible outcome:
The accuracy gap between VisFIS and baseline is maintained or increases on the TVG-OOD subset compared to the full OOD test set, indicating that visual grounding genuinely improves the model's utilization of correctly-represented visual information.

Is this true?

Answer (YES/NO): YES